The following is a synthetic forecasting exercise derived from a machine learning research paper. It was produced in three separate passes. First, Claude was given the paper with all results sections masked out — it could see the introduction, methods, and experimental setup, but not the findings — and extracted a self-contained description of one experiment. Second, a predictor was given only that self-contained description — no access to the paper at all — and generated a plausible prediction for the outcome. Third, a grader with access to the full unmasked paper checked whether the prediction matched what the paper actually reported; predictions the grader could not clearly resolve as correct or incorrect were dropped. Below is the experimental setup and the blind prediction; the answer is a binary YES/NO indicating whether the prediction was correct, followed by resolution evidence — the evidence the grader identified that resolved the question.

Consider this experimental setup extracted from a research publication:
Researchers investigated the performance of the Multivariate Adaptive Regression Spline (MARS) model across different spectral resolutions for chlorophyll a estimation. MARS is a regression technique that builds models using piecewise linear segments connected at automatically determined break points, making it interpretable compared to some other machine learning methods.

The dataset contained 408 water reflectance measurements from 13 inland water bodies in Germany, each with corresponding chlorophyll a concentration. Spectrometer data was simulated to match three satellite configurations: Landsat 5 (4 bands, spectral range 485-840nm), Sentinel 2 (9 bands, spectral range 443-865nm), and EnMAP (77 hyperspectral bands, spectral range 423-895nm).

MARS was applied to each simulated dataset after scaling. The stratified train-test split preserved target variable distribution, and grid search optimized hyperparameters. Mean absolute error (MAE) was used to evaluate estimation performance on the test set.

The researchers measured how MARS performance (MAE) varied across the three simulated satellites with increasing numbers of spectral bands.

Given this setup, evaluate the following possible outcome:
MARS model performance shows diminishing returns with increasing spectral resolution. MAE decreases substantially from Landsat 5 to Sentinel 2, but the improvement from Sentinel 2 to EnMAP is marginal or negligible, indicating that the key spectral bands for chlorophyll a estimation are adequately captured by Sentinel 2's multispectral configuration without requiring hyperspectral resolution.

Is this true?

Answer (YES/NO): NO